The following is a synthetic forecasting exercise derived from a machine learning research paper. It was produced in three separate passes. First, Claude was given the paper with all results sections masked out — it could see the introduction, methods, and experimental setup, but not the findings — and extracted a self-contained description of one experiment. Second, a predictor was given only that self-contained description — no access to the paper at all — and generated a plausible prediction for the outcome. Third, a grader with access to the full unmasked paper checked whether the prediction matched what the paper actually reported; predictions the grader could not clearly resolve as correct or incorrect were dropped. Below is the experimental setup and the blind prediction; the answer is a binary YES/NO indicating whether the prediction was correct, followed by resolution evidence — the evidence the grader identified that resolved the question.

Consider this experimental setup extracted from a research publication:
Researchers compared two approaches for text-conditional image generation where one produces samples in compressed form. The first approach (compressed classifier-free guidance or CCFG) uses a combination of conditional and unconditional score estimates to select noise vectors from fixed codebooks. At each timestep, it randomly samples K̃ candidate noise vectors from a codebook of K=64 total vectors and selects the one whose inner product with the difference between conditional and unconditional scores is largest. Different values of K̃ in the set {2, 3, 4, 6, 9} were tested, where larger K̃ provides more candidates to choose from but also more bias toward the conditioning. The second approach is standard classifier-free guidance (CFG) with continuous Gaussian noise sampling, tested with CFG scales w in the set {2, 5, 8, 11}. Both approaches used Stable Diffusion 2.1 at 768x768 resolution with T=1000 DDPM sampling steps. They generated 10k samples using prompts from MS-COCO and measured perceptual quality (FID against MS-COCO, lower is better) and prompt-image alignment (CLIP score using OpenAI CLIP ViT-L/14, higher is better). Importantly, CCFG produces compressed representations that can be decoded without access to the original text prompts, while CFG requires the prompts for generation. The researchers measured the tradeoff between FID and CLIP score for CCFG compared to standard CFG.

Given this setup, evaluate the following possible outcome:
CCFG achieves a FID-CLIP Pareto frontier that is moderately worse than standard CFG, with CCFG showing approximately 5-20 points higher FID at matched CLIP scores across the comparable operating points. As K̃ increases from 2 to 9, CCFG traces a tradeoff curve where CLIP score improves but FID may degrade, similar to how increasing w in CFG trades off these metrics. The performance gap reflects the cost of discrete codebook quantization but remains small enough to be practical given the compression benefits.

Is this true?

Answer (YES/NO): NO